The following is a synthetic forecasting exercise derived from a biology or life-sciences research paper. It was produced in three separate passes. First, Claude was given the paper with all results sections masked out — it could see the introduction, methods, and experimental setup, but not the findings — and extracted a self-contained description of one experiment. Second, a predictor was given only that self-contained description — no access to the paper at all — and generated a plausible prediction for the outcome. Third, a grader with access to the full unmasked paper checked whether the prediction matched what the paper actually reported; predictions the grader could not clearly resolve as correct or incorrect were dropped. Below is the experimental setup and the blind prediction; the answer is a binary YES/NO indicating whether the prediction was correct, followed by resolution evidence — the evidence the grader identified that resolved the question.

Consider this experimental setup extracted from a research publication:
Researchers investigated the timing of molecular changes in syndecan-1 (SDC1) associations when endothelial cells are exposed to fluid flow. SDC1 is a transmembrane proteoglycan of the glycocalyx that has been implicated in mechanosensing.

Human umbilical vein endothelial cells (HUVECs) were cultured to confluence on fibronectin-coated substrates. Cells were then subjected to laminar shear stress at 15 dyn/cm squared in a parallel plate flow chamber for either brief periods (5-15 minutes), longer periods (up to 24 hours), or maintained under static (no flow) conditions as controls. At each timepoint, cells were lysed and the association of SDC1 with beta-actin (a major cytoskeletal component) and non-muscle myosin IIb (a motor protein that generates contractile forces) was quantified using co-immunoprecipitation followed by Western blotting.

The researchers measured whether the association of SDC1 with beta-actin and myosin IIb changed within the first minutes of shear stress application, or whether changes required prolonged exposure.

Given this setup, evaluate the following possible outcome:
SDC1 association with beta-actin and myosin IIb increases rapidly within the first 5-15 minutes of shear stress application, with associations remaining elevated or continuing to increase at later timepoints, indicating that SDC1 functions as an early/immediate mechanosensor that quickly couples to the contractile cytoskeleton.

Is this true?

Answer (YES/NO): YES